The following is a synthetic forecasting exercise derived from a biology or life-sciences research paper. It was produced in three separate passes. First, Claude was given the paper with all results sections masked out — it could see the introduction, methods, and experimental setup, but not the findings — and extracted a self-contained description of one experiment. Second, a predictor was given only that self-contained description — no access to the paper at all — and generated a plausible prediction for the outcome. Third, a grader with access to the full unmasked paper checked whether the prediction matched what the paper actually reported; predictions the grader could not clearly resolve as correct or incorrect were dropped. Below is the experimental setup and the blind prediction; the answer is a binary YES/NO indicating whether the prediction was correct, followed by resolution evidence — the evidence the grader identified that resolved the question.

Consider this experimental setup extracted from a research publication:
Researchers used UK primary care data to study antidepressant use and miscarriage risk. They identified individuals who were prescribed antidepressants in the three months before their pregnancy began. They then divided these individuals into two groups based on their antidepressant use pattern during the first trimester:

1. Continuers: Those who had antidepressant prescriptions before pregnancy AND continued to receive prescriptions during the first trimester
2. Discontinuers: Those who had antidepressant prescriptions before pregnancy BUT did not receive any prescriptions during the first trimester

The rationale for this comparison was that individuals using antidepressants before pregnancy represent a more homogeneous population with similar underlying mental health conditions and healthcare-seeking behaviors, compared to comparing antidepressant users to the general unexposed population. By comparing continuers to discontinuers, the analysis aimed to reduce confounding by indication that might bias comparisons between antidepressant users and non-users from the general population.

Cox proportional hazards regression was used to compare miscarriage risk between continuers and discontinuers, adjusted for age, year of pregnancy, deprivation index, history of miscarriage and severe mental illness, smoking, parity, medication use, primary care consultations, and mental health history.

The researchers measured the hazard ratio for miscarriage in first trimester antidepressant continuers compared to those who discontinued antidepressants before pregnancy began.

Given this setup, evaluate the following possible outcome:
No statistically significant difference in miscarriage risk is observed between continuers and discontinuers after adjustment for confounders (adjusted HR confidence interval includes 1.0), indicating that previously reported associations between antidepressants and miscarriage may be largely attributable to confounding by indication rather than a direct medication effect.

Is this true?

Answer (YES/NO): YES